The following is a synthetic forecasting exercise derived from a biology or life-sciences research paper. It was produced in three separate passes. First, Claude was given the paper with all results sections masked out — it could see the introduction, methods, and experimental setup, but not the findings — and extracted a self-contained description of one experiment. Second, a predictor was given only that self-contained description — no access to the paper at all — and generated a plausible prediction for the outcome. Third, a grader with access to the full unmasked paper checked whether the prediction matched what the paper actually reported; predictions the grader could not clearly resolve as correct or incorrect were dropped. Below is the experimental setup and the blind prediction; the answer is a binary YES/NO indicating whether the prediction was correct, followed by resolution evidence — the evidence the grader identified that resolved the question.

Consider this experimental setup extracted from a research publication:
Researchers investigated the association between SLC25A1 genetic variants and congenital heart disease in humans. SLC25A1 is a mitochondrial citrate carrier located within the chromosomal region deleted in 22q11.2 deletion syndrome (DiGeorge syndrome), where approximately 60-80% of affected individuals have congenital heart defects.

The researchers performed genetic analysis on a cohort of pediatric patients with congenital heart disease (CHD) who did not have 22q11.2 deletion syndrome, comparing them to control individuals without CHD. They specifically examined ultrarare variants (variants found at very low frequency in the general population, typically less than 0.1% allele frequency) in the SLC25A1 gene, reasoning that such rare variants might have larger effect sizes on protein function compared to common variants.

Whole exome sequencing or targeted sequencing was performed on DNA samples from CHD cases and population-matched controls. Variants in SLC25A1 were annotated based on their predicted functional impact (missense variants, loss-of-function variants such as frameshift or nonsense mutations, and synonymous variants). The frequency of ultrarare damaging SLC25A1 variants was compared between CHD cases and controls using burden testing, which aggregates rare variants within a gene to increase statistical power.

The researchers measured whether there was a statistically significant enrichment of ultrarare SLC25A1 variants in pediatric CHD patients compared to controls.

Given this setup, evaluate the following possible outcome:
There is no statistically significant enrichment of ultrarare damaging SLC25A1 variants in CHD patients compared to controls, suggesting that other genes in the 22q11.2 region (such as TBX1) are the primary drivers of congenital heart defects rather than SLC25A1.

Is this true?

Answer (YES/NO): NO